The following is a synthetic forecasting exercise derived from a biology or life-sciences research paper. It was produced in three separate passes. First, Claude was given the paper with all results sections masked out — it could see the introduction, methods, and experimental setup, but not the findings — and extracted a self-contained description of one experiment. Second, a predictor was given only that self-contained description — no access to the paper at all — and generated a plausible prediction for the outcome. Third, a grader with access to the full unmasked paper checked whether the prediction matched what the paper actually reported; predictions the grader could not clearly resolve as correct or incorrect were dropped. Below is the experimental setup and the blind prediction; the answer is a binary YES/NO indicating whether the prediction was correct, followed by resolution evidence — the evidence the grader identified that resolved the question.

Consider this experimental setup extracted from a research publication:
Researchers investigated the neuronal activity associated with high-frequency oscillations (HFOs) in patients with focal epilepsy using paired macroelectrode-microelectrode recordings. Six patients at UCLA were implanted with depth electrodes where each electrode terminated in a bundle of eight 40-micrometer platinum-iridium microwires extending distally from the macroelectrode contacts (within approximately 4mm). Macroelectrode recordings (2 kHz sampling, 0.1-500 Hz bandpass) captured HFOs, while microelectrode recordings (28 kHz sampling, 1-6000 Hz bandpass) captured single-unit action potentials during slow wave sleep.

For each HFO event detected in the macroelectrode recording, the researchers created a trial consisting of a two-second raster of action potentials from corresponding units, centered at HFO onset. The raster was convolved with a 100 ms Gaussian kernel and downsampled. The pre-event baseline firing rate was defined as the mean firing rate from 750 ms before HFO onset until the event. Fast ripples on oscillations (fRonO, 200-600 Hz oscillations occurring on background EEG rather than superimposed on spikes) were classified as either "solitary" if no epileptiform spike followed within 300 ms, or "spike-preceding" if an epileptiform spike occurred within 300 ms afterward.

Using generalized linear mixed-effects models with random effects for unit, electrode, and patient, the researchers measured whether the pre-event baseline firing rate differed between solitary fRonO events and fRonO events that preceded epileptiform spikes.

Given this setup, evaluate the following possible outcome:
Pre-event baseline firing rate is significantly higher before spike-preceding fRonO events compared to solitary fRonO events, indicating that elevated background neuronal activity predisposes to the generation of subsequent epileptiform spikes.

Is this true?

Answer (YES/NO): NO